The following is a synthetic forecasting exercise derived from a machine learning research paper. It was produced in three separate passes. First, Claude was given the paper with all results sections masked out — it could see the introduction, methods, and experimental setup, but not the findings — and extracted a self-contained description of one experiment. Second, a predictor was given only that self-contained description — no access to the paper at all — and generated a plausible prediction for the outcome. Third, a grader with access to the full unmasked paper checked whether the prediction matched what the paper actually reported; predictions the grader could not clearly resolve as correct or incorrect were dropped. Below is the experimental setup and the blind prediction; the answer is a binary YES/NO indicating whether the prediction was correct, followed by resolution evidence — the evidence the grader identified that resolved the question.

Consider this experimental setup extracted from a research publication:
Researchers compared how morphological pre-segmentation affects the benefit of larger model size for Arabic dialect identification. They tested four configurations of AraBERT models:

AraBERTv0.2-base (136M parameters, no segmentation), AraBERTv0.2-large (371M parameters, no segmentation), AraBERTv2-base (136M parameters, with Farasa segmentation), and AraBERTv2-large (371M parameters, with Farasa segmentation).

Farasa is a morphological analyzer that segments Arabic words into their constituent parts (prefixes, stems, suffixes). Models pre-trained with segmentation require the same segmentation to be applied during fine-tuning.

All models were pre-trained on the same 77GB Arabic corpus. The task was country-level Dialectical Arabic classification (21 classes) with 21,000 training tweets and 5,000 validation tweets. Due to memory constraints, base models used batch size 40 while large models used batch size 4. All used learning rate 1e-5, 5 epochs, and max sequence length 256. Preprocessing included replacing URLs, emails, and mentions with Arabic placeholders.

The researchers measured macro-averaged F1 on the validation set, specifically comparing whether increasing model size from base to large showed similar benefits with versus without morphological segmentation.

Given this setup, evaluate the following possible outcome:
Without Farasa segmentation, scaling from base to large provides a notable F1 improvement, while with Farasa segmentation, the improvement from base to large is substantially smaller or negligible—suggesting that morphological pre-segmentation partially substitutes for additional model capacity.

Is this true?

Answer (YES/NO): NO